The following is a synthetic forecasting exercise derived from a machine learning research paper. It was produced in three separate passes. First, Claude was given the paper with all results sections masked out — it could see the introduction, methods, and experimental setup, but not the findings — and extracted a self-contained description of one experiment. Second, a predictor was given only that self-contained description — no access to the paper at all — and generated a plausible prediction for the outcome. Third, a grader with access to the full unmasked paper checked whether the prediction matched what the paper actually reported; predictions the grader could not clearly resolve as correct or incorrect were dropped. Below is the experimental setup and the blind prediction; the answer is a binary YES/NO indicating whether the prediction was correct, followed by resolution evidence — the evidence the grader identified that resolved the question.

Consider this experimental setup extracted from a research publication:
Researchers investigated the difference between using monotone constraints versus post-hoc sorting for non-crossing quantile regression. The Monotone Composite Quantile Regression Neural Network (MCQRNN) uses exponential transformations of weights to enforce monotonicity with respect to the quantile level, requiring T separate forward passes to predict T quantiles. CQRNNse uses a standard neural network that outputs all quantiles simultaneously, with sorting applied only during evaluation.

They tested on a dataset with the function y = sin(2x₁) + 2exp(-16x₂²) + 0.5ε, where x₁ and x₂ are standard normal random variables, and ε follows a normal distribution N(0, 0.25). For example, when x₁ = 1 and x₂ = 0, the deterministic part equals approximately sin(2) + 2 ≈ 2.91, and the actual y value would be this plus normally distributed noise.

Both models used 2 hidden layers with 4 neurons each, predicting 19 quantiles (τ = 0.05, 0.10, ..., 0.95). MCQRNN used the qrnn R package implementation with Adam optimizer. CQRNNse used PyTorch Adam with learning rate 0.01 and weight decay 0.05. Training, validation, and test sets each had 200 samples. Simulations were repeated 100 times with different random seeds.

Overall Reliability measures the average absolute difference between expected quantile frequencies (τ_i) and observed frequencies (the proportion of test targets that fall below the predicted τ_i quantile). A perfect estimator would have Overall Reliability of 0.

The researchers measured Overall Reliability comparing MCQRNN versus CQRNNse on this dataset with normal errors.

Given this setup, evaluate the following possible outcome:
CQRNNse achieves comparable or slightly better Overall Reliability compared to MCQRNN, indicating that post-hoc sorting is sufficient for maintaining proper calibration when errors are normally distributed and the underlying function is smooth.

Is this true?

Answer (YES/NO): YES